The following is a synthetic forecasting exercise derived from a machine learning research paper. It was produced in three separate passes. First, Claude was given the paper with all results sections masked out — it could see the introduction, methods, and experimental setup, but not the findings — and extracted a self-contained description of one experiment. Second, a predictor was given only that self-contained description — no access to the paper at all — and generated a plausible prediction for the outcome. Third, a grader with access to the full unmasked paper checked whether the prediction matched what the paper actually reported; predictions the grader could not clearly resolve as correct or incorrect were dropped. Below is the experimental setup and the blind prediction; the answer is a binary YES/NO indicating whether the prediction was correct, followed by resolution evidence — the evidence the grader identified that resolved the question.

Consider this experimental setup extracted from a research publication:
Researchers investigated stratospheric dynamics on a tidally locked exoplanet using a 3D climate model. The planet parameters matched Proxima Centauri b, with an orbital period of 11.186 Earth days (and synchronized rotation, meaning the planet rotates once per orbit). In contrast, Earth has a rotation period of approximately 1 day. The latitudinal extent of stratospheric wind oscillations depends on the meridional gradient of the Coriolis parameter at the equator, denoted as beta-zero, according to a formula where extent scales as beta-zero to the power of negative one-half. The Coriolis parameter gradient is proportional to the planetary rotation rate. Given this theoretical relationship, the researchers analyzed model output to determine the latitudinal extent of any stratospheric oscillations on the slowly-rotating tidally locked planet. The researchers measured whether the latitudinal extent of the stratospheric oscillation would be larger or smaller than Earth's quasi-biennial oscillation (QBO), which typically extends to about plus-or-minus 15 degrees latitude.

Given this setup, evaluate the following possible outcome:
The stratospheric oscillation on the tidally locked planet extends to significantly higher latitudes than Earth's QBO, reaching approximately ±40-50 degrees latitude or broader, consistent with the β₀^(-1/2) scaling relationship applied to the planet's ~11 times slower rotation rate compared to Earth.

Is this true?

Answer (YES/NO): YES